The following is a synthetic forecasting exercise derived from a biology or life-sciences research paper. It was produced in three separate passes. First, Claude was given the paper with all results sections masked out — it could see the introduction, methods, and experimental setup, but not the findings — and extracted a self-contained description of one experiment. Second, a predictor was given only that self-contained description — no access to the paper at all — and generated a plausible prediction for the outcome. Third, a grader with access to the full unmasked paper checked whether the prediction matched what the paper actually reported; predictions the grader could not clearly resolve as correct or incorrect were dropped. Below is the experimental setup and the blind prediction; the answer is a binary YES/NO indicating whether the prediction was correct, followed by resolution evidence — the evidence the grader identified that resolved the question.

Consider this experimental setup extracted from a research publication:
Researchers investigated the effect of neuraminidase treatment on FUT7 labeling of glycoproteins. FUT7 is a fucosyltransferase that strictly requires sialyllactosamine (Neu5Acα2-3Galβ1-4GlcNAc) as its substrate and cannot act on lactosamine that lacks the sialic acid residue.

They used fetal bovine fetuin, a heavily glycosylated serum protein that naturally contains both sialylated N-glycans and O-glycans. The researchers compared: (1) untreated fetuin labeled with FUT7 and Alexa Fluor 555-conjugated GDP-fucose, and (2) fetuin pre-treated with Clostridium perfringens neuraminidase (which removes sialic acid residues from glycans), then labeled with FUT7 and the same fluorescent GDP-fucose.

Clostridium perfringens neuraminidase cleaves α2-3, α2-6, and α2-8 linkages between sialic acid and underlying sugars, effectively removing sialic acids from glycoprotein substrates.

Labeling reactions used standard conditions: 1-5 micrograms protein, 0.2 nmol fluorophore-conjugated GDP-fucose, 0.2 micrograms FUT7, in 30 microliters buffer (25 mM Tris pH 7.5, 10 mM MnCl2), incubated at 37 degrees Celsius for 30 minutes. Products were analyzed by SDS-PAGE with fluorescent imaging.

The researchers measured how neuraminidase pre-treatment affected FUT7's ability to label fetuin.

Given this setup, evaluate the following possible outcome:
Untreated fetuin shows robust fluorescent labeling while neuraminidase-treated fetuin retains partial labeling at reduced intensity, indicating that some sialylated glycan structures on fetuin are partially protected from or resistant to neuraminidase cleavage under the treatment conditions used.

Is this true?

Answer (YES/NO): NO